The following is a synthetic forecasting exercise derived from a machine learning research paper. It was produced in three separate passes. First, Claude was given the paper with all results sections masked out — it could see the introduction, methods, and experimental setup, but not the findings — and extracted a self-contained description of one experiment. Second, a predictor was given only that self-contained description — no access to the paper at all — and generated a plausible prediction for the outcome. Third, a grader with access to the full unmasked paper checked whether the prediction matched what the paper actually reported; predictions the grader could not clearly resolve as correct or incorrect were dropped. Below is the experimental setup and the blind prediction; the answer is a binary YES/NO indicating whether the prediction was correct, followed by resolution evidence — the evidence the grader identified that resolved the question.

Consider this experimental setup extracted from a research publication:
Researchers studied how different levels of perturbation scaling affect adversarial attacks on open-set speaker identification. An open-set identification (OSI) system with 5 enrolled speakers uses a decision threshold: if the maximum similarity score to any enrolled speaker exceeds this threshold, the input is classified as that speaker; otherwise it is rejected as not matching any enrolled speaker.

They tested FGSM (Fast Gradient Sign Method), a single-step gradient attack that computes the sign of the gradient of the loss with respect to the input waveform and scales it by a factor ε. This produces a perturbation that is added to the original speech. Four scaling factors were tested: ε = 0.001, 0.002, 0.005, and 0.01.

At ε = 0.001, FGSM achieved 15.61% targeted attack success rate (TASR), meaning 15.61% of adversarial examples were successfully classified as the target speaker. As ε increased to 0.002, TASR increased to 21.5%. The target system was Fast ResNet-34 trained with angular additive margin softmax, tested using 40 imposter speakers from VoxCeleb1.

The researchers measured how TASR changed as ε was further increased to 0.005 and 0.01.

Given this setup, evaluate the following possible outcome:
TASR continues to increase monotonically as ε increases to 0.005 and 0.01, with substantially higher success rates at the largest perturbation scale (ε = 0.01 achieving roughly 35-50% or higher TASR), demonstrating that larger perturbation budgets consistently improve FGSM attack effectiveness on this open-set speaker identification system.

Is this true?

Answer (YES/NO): NO